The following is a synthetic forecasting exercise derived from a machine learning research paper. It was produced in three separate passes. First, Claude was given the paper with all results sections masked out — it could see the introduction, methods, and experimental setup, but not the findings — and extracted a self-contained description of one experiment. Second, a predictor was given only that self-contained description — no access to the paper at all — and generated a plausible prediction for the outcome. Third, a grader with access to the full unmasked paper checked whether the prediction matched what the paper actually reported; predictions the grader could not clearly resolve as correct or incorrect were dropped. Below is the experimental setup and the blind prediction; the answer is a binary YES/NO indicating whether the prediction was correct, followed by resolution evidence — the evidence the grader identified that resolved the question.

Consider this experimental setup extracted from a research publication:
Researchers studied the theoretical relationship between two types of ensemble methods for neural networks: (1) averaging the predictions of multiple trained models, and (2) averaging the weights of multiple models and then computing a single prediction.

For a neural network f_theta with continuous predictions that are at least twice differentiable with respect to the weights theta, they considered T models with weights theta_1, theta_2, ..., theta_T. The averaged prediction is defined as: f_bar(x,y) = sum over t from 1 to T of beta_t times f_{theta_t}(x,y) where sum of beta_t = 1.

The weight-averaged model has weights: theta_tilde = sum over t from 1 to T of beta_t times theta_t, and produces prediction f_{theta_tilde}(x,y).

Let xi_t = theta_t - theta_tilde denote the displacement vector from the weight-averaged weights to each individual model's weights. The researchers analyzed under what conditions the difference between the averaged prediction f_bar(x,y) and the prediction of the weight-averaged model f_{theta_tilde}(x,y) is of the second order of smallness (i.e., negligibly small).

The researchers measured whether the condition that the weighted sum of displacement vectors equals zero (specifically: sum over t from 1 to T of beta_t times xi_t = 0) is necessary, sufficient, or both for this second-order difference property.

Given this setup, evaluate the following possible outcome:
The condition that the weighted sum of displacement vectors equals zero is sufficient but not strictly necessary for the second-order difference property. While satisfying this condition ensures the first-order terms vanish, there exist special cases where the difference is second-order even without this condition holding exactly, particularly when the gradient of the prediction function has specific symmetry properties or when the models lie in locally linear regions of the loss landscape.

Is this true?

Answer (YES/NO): NO